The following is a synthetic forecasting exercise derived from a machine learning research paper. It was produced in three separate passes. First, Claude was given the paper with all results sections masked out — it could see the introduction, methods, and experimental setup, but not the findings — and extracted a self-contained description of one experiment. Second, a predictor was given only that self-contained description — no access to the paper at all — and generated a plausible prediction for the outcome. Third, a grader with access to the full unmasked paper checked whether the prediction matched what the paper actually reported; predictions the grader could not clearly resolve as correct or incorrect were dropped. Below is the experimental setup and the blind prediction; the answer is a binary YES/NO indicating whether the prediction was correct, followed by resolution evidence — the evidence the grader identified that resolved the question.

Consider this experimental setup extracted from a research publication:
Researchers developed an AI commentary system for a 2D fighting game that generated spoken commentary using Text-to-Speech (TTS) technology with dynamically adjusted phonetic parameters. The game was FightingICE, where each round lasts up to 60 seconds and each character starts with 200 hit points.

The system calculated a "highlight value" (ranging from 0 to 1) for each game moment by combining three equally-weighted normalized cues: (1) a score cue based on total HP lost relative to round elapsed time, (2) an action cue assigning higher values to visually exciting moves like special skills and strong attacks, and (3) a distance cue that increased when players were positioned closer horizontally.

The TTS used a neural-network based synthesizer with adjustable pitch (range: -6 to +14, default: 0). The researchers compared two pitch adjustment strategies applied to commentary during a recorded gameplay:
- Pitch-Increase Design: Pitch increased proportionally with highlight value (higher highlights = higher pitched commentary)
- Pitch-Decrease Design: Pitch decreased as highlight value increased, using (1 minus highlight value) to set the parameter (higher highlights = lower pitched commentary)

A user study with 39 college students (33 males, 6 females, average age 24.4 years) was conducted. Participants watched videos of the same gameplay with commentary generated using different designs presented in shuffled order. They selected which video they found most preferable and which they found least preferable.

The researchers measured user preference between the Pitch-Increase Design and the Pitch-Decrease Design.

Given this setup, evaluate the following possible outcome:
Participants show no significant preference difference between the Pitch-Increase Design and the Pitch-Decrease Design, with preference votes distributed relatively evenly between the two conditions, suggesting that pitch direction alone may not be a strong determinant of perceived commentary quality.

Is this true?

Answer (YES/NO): YES